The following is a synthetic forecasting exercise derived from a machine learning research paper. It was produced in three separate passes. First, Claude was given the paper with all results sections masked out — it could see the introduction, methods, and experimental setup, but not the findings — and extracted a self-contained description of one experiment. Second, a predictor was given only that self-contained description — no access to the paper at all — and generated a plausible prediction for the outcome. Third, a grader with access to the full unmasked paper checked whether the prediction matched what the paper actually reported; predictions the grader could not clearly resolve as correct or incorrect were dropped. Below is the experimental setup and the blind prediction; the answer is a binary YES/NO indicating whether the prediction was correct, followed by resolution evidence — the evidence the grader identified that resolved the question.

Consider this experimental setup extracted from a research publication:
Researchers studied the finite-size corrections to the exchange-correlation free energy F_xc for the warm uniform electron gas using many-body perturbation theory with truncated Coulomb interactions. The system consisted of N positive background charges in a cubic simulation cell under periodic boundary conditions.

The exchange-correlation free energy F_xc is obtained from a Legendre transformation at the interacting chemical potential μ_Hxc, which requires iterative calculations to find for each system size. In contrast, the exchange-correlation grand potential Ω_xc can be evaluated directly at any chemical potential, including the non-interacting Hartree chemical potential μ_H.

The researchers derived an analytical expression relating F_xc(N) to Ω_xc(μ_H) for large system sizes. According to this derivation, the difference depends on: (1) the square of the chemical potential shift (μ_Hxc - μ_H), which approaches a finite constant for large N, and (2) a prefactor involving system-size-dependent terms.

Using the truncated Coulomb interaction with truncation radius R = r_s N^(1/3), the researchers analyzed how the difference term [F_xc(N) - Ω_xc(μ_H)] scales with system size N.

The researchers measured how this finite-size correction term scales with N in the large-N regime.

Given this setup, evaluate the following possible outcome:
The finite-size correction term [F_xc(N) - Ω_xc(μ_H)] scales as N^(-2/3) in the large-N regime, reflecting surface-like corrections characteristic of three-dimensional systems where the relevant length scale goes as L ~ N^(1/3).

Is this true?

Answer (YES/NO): NO